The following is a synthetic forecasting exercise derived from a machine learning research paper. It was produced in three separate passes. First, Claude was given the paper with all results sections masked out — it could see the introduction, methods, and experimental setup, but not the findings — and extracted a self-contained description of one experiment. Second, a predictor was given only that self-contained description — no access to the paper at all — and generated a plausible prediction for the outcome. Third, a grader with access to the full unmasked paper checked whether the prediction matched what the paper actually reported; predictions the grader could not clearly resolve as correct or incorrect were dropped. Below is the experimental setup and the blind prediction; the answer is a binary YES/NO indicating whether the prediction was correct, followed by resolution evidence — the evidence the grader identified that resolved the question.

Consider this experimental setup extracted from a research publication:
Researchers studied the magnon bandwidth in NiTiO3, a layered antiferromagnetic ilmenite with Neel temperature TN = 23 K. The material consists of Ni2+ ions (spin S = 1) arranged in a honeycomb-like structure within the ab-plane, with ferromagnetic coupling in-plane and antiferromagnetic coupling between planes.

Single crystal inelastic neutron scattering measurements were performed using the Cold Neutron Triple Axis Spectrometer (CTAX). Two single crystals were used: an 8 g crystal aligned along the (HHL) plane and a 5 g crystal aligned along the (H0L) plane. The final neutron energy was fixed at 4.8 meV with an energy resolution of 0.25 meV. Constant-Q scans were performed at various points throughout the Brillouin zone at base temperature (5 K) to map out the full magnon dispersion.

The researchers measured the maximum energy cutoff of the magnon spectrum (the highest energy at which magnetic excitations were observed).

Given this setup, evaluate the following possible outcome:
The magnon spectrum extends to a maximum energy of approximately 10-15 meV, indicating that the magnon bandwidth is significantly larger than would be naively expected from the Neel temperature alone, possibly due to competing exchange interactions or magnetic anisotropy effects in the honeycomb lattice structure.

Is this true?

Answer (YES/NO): NO